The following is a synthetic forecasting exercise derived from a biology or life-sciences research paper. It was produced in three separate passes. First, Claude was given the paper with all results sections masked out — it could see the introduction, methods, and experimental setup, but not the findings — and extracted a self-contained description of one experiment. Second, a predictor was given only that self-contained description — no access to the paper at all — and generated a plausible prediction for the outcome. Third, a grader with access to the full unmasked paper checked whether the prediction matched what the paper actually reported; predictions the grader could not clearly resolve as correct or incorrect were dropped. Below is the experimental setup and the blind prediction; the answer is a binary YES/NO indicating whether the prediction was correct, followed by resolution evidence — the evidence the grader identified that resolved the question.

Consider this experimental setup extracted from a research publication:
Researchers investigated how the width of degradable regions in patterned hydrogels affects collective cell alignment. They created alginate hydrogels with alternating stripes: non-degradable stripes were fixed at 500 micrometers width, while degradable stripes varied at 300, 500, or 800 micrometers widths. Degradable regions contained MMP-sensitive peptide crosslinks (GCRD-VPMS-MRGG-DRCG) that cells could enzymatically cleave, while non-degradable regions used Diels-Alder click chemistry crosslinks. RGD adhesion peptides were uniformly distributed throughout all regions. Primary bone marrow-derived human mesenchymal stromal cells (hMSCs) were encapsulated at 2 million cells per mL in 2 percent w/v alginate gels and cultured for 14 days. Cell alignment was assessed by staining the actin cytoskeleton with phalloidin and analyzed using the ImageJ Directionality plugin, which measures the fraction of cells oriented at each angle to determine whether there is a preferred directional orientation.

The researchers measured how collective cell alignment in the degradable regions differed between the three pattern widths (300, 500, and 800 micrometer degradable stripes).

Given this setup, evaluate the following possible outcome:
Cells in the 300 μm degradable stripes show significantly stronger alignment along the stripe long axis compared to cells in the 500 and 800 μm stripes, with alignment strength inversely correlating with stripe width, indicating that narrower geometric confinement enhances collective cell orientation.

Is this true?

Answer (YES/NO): NO